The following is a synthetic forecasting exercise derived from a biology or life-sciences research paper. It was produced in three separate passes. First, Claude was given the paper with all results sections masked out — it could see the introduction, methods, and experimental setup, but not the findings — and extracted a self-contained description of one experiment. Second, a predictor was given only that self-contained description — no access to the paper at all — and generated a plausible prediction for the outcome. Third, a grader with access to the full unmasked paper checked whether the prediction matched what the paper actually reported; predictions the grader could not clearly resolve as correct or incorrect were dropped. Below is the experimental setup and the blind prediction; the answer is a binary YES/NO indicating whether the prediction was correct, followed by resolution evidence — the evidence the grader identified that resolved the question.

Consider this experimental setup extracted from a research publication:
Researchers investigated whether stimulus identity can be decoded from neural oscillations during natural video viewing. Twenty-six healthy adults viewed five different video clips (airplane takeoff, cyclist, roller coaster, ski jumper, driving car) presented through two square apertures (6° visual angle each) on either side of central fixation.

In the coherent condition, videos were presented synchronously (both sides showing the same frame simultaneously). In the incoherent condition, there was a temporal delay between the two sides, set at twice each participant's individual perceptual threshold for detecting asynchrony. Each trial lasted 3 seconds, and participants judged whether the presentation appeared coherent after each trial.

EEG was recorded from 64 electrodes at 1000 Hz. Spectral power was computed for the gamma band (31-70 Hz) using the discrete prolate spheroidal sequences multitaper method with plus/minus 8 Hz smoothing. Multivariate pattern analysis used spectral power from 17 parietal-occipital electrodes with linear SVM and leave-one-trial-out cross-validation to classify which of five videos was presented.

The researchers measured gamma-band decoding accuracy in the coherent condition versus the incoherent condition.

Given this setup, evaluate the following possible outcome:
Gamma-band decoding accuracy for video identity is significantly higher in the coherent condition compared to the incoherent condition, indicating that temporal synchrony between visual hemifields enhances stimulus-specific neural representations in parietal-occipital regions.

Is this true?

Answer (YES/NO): NO